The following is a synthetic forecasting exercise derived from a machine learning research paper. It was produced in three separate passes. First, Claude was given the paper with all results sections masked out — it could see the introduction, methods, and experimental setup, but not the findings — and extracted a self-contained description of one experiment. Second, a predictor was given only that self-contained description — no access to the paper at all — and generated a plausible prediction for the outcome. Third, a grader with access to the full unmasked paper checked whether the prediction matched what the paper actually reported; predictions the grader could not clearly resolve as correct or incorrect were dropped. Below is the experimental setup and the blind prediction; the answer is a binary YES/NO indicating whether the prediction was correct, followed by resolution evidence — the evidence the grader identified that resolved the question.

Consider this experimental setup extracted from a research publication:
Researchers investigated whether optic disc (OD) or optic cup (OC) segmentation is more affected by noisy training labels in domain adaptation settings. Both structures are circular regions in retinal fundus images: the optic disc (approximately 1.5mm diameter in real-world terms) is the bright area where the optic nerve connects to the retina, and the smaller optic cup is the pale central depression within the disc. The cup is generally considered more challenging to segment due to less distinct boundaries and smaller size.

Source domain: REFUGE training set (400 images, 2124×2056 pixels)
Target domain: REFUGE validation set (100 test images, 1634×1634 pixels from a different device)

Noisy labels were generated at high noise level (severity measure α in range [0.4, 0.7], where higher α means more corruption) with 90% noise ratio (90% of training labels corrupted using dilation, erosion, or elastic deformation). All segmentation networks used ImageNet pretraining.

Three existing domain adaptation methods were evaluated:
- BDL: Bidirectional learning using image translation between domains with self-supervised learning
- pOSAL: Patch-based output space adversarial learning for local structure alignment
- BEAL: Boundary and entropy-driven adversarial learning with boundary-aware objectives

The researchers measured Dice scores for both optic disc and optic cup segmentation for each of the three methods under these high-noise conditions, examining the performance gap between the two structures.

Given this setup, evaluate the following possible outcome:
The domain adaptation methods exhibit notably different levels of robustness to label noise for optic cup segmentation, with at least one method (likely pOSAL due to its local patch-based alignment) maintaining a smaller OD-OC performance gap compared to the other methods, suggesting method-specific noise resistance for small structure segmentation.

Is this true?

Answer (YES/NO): YES